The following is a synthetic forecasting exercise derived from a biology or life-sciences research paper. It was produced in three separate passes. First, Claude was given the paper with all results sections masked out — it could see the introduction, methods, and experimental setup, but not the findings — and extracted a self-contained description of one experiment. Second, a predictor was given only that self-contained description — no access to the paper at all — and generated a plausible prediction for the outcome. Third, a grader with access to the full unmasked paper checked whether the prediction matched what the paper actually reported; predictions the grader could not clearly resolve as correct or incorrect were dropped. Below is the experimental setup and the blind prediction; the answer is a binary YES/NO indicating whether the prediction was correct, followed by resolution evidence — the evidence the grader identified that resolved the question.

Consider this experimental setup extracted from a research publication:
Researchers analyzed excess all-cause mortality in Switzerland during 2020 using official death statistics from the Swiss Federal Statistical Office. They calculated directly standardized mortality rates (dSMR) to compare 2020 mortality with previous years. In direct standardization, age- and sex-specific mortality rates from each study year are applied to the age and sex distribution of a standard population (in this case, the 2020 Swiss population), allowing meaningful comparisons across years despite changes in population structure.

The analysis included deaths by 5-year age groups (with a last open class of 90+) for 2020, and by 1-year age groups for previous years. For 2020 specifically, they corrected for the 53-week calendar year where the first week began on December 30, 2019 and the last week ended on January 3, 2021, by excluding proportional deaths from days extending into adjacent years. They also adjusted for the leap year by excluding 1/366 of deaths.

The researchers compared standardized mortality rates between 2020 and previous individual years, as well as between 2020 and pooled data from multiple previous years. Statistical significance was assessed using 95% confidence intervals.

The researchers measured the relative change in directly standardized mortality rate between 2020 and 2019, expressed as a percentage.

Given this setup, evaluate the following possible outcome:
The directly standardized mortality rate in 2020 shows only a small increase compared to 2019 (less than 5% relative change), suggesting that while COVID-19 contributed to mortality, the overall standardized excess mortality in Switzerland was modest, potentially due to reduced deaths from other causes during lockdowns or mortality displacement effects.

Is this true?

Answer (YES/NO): NO